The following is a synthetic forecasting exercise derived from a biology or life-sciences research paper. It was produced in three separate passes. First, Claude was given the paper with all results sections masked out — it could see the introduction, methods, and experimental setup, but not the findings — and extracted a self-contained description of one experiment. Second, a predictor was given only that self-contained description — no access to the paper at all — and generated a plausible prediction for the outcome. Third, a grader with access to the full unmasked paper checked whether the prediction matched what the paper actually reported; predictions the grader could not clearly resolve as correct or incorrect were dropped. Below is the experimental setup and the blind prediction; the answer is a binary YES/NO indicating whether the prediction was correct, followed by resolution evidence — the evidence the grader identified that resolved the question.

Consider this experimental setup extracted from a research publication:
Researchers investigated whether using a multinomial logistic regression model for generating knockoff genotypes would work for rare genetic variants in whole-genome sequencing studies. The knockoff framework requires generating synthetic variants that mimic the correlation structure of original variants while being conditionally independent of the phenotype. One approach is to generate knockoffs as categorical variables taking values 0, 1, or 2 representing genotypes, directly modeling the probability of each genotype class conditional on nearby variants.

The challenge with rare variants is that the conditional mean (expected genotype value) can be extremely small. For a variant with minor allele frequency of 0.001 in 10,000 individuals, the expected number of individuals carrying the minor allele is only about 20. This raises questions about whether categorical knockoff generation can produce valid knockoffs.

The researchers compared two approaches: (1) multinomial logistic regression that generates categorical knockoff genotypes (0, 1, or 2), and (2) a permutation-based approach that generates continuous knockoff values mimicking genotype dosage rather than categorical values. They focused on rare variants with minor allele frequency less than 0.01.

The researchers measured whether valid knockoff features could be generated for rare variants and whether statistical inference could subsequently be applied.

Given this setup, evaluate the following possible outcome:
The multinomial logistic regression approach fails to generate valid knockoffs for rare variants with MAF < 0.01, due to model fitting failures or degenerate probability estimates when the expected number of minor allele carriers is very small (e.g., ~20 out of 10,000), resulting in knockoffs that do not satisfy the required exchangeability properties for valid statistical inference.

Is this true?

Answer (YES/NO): YES